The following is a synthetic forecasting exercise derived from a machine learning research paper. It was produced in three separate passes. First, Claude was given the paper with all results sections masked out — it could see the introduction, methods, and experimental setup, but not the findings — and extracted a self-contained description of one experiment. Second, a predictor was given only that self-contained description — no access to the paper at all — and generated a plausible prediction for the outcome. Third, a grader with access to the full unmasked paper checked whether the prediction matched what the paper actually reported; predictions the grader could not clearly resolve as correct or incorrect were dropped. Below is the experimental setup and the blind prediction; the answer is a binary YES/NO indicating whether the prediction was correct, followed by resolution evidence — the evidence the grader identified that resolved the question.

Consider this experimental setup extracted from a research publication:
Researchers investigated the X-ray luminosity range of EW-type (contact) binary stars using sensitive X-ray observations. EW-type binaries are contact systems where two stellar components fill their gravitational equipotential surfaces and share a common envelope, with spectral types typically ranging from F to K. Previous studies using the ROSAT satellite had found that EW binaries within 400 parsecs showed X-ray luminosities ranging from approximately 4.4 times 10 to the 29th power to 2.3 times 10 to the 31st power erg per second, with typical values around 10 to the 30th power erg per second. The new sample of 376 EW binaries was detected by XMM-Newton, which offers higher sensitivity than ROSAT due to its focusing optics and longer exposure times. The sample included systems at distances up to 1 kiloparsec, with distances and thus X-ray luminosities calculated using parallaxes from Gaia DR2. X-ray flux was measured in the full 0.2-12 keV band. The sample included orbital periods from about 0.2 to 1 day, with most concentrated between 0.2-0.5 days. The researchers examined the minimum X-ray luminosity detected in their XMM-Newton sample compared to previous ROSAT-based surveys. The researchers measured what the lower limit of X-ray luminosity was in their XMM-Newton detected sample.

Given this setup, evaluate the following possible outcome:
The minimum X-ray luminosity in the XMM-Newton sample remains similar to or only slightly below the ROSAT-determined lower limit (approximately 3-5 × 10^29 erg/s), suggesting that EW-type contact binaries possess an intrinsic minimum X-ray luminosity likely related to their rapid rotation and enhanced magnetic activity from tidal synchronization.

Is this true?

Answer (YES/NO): NO